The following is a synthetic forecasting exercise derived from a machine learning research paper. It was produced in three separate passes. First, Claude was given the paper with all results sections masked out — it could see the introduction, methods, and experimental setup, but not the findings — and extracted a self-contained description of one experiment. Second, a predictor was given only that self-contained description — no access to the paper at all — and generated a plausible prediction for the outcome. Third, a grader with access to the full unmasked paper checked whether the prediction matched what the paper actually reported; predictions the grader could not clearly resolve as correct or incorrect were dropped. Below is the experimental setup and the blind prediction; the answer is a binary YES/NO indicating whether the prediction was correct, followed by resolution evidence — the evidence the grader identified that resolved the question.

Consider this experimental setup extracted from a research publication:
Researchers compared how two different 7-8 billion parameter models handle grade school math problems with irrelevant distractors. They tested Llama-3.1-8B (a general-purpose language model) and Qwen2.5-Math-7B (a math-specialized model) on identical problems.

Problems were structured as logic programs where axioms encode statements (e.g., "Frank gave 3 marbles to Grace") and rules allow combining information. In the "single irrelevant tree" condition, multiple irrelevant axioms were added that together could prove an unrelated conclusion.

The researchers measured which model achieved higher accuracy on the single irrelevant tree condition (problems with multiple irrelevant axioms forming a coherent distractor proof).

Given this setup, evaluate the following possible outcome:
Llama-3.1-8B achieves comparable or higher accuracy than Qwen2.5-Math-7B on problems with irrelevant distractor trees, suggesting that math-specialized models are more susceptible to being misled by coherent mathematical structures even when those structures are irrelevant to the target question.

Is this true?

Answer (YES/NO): YES